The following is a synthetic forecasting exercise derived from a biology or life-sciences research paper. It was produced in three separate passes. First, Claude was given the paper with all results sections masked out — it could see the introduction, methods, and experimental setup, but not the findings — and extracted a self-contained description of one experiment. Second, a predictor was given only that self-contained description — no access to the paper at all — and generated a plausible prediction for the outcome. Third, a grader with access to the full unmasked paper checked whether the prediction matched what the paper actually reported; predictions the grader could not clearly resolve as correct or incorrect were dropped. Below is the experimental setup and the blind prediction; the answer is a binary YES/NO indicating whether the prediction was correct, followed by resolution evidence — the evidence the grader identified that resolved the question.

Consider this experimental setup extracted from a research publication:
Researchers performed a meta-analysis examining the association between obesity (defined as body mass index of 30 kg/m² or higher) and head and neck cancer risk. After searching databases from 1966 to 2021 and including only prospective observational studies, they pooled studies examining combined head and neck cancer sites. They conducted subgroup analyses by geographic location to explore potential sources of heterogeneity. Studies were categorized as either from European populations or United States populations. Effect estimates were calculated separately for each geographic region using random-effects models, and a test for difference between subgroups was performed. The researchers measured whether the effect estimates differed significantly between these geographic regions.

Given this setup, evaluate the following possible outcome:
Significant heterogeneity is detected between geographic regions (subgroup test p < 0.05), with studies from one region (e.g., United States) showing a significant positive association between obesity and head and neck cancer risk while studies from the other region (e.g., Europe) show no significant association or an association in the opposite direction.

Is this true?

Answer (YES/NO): YES